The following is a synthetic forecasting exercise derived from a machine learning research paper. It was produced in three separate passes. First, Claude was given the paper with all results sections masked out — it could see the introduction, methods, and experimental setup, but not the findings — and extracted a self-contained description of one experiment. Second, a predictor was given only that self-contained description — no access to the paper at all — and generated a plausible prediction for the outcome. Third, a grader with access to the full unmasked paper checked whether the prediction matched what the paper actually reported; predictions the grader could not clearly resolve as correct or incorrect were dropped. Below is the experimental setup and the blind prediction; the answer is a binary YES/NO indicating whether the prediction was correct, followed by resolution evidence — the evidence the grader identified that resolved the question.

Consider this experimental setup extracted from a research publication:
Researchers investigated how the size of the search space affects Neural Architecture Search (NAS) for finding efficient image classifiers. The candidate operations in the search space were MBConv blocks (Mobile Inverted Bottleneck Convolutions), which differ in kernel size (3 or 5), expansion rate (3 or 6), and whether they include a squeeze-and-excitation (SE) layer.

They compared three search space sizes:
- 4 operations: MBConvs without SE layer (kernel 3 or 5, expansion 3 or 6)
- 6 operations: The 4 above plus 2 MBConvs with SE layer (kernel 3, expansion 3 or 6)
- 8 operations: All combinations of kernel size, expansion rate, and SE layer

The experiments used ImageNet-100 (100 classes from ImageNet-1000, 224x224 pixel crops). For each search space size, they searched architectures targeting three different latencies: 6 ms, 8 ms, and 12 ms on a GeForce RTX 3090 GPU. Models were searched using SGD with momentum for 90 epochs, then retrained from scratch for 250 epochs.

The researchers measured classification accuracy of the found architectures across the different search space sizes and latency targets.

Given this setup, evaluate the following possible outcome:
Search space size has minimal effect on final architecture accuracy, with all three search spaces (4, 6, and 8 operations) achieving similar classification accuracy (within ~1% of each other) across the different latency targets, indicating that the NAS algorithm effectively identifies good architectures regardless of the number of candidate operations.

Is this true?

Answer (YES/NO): NO